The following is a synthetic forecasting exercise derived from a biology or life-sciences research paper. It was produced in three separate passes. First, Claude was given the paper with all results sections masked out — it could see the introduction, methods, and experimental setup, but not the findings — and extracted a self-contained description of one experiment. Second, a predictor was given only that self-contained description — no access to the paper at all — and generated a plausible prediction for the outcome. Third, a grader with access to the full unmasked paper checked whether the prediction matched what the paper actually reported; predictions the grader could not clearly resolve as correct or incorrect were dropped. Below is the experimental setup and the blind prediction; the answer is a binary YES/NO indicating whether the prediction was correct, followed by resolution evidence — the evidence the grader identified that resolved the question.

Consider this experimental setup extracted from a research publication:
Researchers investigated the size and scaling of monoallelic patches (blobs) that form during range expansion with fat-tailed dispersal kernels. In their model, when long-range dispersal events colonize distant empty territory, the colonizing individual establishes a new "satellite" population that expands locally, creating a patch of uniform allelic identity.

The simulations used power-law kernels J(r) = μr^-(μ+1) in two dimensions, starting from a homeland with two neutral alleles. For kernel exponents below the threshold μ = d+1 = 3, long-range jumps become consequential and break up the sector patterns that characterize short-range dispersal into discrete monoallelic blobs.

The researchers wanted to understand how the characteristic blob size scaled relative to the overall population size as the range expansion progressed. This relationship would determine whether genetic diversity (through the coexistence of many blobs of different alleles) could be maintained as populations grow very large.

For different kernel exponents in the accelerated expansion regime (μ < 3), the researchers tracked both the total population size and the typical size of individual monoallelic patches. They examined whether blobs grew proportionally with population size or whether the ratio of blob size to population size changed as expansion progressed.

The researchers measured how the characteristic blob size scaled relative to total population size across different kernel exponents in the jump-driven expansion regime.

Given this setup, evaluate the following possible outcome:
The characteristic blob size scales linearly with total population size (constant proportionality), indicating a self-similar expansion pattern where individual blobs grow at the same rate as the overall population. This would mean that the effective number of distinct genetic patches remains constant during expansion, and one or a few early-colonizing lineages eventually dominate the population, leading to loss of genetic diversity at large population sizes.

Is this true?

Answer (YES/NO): NO